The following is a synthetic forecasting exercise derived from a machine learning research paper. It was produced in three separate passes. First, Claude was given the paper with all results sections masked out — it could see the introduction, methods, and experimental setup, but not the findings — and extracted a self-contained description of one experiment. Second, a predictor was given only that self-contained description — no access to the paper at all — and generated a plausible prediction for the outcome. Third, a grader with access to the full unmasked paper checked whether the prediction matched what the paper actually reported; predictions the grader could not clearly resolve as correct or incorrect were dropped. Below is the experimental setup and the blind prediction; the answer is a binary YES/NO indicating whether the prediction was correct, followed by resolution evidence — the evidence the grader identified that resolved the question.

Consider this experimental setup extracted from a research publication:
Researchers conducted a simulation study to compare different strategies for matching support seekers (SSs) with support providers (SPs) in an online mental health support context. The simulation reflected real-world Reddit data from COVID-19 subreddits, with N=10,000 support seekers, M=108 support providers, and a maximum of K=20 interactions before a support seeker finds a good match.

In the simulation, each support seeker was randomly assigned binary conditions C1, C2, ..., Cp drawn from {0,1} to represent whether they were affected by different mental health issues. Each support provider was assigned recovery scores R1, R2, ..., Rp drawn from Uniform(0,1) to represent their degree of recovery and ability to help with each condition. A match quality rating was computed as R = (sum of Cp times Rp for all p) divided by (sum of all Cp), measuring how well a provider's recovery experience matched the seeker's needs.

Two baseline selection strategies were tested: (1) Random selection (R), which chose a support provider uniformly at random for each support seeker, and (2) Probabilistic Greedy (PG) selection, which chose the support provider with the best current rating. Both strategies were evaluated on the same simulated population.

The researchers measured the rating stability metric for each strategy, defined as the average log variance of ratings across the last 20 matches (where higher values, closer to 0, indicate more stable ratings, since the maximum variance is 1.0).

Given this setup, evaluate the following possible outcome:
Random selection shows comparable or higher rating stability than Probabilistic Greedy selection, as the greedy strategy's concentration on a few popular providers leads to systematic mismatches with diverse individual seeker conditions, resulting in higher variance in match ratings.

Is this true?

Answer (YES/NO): NO